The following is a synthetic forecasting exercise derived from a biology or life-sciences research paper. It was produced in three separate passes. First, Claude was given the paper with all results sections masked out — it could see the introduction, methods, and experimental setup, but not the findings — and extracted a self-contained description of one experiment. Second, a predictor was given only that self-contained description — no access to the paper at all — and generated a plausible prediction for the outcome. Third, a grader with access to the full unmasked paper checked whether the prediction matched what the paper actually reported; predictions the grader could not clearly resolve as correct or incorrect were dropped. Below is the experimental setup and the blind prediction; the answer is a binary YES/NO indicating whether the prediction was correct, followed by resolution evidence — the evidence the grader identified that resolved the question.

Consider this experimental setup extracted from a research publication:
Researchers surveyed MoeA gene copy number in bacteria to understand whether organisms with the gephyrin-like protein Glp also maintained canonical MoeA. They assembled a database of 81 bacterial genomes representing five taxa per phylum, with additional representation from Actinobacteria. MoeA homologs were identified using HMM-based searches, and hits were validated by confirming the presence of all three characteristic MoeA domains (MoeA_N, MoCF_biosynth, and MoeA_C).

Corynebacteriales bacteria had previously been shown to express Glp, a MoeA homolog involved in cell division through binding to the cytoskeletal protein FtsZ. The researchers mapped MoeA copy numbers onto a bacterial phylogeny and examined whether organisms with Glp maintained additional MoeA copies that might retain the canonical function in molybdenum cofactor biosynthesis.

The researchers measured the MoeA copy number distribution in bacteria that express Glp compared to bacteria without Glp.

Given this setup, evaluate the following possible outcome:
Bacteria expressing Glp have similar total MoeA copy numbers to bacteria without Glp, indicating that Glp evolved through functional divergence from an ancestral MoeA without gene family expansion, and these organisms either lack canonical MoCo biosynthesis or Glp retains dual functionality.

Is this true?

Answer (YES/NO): NO